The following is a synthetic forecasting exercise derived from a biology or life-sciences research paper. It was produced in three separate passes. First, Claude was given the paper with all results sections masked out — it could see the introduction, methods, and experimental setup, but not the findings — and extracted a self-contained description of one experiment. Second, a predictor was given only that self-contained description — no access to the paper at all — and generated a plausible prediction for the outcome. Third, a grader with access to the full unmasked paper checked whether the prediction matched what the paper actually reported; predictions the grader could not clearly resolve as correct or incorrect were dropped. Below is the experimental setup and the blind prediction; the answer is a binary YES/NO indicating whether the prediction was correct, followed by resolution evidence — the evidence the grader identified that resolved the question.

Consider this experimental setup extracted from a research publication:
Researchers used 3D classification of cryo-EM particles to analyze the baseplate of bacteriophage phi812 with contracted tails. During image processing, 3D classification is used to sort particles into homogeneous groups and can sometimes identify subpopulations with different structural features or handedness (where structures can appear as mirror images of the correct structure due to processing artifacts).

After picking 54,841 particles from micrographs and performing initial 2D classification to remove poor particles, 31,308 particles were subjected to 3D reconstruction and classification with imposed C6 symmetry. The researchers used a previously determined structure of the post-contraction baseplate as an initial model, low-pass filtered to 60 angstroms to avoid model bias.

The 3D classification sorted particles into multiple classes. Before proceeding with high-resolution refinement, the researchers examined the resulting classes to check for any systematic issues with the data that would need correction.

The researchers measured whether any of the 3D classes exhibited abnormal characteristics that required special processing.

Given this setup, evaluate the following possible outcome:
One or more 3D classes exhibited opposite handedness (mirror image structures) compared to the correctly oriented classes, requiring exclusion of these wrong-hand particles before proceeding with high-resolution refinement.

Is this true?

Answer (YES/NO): NO